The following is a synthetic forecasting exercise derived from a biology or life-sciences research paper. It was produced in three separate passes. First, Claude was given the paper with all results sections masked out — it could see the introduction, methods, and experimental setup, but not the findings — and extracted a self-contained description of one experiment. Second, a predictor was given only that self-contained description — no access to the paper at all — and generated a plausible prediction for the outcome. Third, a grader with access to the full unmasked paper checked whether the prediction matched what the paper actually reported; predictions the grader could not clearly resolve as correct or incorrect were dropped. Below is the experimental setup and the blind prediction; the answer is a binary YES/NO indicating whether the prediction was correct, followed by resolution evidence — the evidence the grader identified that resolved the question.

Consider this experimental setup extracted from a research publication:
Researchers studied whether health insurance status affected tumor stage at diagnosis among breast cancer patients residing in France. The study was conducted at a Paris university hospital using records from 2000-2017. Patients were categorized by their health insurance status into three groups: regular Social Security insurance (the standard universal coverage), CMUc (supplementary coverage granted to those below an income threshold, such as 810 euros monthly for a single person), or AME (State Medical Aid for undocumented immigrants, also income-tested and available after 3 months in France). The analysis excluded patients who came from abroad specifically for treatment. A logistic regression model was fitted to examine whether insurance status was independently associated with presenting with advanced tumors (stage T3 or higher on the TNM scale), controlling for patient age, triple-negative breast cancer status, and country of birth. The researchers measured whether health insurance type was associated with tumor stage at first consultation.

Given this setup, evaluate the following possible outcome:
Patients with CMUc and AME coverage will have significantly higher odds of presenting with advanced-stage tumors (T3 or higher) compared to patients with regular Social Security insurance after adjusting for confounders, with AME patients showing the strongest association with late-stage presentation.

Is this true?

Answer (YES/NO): NO